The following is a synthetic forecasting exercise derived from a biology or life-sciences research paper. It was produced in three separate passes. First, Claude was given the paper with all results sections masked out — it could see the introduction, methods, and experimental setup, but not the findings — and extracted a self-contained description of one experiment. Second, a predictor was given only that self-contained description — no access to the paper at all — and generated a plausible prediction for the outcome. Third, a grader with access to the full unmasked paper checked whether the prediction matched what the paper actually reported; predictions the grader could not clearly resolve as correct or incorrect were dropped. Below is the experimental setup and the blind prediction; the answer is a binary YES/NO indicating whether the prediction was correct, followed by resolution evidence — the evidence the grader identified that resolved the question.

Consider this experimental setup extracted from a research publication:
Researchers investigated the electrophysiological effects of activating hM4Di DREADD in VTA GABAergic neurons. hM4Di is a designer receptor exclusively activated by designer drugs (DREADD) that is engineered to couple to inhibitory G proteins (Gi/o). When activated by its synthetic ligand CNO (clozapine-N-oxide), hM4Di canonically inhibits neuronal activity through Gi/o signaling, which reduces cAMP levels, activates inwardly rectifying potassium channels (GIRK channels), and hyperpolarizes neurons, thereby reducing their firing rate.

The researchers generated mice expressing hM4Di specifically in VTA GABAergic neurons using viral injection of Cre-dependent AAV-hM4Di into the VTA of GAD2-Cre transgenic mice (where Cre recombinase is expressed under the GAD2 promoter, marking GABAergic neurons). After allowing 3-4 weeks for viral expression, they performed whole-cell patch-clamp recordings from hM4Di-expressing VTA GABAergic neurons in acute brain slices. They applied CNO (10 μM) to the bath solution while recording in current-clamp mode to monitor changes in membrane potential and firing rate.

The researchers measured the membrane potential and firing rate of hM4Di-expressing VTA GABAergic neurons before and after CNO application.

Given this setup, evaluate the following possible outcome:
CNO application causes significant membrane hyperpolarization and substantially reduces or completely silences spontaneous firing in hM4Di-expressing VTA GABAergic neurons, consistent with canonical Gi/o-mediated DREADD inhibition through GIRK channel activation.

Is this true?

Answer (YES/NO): NO